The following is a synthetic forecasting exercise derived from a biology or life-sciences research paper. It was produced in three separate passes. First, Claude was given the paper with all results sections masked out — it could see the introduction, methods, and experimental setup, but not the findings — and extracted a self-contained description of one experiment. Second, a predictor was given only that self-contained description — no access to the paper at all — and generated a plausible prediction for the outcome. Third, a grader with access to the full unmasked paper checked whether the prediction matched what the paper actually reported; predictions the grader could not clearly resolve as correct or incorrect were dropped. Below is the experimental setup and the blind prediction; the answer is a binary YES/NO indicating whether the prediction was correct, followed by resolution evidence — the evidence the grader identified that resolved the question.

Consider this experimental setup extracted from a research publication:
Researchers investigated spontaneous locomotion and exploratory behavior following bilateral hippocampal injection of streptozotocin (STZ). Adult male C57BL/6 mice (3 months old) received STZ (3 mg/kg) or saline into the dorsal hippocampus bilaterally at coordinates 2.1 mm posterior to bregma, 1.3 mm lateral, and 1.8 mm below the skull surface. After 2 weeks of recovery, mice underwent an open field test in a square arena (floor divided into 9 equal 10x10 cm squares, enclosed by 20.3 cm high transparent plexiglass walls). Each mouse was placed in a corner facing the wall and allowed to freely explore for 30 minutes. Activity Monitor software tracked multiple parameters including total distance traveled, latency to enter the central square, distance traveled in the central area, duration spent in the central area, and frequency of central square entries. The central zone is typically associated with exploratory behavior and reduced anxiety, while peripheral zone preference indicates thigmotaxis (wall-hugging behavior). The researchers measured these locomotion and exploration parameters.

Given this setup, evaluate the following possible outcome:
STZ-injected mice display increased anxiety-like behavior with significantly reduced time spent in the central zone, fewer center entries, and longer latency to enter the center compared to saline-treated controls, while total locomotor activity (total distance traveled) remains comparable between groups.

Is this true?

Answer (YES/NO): NO